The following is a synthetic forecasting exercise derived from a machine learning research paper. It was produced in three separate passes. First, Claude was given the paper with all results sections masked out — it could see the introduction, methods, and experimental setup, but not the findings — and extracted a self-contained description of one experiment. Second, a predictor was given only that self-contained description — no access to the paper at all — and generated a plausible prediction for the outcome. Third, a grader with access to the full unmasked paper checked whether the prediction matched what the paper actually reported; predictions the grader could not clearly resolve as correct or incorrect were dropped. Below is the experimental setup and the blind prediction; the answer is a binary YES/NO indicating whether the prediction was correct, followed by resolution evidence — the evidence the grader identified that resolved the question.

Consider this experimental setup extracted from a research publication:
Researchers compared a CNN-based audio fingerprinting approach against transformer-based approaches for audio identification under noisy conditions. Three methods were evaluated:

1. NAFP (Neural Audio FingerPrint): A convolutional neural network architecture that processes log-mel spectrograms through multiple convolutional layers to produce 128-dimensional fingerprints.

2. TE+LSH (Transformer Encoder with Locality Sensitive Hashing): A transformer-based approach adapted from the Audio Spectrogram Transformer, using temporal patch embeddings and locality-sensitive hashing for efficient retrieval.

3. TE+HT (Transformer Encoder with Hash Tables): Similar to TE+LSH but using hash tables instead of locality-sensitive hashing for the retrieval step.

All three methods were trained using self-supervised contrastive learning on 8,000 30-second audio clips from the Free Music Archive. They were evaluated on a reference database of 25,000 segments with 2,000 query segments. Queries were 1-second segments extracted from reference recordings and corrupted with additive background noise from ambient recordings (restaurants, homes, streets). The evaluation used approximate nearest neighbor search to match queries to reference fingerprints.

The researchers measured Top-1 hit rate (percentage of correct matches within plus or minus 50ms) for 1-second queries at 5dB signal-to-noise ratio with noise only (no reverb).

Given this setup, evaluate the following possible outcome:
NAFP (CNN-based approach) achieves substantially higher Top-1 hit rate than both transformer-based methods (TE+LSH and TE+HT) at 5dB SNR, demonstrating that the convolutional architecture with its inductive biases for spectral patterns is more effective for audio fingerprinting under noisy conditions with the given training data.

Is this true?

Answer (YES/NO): NO